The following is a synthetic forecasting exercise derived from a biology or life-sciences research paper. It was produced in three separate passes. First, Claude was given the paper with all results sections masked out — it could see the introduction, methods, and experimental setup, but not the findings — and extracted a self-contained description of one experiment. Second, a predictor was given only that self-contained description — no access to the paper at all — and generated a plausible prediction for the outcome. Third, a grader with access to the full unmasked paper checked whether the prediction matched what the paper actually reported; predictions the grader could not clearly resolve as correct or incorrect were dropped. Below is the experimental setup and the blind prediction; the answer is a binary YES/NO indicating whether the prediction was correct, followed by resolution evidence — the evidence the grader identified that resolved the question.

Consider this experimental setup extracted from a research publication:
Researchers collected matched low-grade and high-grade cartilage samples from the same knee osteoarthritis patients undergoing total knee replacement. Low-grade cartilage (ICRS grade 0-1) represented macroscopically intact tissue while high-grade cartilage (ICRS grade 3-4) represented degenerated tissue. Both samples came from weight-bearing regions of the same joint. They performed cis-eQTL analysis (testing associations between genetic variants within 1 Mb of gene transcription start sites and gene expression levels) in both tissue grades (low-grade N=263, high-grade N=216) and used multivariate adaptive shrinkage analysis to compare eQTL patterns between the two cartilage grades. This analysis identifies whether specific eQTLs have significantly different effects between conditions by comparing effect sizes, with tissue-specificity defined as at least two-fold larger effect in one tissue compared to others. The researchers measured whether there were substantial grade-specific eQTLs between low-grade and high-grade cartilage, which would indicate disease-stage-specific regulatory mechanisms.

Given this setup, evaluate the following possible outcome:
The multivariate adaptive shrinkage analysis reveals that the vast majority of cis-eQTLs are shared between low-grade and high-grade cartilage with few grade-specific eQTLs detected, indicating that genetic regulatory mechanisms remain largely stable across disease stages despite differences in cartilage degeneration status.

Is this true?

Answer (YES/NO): YES